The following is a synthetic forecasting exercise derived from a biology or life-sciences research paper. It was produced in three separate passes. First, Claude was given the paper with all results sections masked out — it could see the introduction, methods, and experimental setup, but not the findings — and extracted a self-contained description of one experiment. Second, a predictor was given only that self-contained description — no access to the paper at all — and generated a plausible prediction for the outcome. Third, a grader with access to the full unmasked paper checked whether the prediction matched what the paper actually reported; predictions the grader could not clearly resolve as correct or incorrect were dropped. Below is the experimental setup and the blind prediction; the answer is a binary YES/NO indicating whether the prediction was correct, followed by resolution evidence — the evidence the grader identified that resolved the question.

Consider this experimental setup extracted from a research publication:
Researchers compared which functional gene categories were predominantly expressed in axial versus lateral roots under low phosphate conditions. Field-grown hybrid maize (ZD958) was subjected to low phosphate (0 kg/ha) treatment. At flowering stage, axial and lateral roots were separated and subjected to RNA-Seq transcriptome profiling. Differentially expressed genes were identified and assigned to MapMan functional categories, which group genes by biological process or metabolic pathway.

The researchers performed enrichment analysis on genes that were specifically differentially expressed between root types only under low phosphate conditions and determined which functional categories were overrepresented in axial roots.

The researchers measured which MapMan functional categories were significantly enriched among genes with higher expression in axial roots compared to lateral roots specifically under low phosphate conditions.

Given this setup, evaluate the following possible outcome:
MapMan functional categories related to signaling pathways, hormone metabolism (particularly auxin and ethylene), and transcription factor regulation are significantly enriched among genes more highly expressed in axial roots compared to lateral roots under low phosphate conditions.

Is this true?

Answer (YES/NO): NO